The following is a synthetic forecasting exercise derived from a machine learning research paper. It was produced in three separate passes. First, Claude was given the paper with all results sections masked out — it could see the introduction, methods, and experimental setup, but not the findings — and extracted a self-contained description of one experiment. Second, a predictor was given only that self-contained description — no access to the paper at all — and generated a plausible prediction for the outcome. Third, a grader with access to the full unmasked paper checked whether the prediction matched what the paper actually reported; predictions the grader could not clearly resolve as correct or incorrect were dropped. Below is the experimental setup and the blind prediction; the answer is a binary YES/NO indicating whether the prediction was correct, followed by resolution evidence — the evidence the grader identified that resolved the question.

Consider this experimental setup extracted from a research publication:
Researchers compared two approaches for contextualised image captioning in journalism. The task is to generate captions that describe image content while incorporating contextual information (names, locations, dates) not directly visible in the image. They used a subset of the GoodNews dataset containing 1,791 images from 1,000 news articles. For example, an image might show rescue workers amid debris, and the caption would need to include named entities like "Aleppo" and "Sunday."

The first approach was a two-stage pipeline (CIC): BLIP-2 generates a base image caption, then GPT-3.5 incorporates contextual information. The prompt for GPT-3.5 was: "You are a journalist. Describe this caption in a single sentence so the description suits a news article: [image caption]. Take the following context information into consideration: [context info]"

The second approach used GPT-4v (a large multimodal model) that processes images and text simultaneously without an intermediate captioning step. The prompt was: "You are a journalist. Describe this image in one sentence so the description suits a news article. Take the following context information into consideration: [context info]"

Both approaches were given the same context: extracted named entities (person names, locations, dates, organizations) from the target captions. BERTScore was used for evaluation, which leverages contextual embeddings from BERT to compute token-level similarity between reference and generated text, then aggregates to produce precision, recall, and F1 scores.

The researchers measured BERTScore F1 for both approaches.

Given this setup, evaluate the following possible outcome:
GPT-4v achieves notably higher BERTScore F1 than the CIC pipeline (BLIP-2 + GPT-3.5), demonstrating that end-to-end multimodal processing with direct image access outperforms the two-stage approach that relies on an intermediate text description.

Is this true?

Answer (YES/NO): NO